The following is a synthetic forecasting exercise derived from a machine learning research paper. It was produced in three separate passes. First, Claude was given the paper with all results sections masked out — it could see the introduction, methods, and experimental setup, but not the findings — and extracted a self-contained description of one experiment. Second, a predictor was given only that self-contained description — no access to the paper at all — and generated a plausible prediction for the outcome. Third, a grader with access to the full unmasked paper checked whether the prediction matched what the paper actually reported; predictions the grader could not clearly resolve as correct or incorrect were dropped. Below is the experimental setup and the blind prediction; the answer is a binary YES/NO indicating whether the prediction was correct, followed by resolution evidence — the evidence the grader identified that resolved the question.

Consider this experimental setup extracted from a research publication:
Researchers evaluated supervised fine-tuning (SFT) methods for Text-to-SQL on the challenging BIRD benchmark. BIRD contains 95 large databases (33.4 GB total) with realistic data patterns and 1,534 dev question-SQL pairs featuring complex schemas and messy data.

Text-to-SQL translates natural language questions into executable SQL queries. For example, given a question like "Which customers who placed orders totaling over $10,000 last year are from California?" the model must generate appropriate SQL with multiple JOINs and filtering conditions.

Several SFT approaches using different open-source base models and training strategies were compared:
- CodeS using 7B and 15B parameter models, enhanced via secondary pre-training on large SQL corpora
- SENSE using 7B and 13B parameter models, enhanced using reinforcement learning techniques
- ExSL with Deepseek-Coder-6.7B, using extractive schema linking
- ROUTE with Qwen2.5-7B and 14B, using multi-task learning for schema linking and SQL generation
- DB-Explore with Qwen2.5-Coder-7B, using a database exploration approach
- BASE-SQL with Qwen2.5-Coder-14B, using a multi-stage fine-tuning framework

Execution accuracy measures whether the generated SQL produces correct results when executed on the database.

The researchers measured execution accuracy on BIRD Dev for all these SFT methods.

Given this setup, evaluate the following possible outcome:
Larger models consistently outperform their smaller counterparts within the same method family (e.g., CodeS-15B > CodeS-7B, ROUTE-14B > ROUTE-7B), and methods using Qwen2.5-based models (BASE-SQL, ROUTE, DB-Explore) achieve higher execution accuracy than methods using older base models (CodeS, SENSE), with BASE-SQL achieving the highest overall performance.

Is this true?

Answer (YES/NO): NO